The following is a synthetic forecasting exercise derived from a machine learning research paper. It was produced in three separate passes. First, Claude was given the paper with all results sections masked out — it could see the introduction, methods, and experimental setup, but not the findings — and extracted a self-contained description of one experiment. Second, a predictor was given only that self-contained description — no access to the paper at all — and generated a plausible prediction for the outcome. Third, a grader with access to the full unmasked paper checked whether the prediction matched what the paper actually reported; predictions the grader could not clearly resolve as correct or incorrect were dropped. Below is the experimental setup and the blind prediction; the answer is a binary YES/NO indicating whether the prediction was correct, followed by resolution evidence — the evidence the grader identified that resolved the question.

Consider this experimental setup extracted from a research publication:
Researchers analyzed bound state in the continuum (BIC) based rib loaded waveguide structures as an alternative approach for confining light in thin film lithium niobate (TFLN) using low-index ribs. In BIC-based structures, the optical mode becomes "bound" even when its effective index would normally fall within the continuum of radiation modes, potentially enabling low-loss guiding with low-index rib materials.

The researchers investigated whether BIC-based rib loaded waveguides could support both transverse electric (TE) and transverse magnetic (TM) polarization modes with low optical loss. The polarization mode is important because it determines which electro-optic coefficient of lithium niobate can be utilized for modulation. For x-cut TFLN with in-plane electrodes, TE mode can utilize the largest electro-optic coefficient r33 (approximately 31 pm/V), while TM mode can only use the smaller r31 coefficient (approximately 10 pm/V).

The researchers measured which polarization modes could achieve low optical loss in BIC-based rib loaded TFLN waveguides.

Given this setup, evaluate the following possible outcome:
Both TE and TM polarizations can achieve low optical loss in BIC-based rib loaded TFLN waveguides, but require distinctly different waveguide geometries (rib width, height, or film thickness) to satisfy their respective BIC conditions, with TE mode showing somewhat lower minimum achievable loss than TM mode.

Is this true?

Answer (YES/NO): NO